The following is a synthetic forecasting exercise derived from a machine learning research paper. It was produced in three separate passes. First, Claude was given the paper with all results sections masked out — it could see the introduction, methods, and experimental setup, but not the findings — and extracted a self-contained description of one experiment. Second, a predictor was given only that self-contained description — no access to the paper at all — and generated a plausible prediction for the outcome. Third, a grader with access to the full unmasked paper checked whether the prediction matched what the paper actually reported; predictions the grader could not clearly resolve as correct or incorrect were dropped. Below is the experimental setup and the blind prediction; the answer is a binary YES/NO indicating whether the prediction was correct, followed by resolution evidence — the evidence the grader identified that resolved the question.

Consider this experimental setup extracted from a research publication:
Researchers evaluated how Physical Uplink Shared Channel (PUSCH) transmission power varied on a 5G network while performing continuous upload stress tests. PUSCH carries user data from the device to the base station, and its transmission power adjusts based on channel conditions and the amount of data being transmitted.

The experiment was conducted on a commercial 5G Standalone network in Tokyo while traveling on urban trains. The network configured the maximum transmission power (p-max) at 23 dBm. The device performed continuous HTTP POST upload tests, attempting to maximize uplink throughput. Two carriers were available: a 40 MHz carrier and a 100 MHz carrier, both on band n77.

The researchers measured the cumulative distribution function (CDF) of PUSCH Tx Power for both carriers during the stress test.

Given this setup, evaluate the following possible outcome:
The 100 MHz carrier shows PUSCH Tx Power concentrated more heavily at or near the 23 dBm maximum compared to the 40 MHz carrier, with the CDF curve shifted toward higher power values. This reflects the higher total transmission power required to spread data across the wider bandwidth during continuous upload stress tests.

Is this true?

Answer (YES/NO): NO